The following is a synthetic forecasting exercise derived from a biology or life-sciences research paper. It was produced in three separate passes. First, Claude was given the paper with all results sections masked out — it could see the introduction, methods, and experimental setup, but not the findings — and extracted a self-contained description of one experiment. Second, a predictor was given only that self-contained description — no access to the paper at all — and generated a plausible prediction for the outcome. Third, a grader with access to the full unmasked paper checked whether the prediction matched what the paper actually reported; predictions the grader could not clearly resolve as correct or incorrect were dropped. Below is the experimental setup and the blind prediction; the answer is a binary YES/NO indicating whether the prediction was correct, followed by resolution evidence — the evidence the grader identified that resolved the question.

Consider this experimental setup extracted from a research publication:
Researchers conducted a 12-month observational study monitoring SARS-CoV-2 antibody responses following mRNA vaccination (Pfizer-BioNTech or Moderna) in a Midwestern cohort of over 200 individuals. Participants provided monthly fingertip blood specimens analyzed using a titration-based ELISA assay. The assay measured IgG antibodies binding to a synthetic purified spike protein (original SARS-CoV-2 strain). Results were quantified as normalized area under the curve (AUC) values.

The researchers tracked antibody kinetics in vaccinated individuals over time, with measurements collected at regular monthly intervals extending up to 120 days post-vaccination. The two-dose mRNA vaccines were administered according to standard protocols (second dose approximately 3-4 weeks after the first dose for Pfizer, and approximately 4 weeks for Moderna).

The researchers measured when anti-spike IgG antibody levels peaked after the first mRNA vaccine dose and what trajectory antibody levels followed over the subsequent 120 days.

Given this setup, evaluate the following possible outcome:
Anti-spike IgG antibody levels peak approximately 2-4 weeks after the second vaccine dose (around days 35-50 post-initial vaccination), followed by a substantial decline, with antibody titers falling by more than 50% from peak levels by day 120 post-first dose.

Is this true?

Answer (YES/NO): NO